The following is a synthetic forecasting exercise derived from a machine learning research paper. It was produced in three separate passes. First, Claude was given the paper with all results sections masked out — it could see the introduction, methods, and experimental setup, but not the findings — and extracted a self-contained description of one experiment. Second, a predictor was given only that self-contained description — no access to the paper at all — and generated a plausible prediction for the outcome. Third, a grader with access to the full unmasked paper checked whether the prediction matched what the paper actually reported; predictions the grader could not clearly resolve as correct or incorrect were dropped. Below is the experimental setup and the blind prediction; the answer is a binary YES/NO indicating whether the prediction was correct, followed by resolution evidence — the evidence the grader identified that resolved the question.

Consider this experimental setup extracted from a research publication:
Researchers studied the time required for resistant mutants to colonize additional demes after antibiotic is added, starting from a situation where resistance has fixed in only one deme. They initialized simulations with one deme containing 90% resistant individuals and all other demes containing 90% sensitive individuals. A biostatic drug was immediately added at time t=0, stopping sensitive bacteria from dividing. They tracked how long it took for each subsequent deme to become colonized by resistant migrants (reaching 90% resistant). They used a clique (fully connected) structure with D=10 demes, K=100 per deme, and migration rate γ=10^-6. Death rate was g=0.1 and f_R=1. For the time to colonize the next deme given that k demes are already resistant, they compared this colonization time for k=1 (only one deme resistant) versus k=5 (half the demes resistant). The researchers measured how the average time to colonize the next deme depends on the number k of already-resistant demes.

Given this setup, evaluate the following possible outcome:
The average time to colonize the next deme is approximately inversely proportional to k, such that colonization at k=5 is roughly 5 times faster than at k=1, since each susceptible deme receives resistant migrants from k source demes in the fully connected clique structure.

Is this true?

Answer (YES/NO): NO